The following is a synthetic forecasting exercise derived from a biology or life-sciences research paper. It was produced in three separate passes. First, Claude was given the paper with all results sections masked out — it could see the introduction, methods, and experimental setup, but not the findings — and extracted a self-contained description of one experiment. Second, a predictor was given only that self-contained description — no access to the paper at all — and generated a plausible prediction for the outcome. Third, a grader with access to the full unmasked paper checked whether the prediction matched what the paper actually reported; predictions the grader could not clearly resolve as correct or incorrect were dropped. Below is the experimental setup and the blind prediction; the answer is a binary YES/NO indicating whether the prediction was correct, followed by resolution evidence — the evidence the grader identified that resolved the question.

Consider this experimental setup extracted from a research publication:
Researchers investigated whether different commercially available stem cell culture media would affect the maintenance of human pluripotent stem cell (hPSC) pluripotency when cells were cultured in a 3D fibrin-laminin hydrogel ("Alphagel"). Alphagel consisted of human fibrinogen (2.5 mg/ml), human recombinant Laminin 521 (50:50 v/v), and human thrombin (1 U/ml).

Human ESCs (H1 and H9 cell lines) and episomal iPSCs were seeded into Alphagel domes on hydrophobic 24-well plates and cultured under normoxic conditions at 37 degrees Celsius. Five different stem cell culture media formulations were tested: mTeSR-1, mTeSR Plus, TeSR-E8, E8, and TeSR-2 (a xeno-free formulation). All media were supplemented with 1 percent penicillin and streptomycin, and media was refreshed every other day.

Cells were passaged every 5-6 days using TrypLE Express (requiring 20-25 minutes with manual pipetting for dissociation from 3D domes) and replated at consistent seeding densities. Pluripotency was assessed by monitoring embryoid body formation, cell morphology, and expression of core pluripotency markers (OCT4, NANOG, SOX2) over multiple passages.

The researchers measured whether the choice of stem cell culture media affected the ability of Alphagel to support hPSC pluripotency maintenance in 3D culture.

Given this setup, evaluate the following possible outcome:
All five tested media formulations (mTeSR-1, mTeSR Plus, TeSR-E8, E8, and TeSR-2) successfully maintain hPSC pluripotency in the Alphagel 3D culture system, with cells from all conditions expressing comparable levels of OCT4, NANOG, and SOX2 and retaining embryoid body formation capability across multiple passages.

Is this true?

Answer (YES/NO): NO